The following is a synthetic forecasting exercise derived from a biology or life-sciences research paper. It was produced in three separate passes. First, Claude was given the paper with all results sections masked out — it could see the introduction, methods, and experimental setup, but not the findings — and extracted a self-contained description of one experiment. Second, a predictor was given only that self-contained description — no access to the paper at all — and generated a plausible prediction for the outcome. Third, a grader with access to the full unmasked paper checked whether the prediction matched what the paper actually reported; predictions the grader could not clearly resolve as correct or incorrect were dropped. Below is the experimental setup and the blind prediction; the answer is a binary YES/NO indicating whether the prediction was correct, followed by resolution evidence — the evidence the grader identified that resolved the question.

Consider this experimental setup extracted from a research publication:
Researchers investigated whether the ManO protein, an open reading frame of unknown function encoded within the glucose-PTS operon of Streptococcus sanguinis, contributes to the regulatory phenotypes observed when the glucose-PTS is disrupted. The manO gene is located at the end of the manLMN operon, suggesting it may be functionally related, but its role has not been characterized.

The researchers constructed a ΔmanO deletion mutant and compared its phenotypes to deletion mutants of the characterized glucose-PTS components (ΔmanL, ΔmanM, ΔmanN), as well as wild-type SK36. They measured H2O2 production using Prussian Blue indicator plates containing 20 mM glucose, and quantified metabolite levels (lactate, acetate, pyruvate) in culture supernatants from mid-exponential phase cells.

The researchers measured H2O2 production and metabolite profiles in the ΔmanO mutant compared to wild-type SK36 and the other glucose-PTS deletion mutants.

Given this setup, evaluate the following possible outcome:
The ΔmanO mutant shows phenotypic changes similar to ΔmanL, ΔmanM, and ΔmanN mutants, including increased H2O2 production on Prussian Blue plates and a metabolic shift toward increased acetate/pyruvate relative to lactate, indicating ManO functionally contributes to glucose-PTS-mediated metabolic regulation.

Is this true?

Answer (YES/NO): NO